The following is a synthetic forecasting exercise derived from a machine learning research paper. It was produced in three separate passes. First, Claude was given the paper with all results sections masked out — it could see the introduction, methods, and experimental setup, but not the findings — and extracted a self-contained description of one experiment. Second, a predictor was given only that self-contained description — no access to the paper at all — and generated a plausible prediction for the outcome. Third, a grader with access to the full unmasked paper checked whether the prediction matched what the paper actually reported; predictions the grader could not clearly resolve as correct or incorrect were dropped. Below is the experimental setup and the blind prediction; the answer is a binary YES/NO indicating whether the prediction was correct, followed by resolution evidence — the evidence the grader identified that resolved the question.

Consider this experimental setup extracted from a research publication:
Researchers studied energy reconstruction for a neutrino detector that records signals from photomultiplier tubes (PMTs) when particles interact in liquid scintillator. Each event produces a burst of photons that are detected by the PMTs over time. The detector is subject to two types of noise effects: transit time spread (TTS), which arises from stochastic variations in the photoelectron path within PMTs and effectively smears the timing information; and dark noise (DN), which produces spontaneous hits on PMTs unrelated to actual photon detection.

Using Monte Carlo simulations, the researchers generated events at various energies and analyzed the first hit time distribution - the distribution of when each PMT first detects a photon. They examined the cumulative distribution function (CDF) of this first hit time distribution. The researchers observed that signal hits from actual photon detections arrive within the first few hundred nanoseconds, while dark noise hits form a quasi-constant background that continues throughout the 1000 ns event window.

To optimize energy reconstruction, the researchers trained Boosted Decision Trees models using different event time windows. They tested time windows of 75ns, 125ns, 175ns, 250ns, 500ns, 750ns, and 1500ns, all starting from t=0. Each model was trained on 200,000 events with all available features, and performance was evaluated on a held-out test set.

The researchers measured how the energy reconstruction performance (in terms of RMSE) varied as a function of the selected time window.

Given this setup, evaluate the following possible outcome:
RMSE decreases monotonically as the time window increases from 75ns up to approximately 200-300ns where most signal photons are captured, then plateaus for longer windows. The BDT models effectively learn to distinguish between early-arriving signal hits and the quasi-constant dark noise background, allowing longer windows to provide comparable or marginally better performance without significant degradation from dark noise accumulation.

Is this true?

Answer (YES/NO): YES